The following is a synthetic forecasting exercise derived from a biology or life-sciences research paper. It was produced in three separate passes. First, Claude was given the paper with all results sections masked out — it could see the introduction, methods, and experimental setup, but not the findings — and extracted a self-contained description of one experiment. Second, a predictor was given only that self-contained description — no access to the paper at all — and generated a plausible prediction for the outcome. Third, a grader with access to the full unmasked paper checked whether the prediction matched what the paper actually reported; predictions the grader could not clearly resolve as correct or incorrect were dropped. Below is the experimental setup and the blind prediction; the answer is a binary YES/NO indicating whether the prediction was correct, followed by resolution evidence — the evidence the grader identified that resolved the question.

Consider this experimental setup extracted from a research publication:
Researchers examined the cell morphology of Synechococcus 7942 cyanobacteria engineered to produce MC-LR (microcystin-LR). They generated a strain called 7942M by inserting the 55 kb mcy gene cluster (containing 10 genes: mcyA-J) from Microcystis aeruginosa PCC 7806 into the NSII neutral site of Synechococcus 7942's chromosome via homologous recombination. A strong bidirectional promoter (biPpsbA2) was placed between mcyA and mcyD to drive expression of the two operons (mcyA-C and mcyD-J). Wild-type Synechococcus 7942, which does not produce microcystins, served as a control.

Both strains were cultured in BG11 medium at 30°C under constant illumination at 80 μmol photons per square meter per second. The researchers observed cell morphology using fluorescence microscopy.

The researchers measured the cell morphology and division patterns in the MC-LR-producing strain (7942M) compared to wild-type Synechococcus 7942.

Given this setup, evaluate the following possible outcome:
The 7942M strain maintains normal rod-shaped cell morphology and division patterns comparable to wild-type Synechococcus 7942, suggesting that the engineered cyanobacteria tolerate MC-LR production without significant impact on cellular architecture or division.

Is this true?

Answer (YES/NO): NO